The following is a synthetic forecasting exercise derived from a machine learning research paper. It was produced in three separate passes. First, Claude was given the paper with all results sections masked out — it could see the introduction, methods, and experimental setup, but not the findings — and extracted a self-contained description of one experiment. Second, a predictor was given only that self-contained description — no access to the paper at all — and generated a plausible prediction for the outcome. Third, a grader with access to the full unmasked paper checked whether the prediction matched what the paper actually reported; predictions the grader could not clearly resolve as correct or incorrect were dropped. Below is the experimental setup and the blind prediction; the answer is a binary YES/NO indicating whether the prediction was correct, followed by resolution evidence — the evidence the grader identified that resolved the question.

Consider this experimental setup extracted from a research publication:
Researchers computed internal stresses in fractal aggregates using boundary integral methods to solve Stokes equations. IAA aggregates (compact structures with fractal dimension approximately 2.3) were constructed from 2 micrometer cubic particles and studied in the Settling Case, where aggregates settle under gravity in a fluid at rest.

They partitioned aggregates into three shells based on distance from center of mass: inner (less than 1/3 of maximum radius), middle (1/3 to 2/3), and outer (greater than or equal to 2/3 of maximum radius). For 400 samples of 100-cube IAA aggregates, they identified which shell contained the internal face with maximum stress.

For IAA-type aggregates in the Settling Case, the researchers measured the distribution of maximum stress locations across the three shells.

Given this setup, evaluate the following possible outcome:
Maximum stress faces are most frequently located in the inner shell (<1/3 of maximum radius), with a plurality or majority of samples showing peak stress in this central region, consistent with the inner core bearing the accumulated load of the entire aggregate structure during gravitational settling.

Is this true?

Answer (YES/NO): NO